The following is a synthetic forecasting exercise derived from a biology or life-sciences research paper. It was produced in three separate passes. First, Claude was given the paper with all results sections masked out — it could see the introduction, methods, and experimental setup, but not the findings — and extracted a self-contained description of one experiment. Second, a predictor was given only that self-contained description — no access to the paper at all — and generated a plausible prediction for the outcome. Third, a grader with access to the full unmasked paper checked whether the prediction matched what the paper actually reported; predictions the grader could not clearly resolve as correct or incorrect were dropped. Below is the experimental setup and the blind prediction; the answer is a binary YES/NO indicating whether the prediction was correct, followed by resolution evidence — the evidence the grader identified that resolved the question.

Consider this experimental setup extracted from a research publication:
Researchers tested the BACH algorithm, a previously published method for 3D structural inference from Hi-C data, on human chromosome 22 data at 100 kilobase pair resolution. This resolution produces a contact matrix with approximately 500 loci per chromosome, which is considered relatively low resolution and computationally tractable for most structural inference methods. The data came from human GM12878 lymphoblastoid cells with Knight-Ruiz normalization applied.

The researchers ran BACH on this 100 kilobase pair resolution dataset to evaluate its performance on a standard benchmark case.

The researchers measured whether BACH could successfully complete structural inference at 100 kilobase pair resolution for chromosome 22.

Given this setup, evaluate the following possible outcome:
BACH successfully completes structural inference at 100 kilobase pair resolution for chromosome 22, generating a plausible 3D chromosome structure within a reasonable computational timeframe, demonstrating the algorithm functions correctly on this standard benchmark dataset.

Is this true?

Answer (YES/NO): NO